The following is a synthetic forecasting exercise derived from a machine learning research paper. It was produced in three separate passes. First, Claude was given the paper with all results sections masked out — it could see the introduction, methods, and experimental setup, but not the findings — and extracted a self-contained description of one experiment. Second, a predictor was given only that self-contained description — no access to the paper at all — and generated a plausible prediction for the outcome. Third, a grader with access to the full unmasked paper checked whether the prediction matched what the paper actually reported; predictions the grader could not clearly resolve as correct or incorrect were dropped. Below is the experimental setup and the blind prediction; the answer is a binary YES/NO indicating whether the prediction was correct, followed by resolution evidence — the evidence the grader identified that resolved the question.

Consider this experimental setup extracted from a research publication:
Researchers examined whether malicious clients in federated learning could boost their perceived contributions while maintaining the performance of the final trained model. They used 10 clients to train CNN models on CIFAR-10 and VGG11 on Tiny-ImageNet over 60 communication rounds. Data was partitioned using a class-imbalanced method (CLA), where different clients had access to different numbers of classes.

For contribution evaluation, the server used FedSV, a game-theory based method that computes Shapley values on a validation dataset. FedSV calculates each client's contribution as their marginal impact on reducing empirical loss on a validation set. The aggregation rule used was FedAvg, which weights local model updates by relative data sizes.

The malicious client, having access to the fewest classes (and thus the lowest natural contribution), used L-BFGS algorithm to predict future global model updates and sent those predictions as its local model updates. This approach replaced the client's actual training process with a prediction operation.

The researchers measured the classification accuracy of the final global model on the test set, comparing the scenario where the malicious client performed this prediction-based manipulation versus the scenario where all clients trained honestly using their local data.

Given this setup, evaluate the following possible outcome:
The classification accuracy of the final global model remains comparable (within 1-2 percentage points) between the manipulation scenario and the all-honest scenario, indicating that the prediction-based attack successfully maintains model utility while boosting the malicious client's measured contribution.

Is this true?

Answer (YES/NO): YES